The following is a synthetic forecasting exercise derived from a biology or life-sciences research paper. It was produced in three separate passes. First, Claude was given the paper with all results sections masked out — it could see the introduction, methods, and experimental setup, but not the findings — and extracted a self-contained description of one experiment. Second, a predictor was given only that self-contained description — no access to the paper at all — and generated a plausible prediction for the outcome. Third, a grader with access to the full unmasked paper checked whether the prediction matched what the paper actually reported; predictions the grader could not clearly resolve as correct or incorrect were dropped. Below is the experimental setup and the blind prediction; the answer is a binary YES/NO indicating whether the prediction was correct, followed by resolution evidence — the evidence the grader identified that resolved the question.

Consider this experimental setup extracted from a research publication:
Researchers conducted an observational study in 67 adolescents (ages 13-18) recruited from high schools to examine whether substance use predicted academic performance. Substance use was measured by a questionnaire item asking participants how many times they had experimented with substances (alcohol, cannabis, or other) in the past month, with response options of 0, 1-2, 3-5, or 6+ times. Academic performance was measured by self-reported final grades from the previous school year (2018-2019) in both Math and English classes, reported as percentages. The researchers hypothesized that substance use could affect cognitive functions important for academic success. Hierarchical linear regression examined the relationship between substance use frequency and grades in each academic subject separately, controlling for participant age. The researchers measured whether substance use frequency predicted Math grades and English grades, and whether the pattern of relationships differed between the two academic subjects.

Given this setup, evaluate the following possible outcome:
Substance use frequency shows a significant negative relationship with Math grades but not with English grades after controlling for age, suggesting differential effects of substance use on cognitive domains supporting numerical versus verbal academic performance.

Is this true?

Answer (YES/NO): YES